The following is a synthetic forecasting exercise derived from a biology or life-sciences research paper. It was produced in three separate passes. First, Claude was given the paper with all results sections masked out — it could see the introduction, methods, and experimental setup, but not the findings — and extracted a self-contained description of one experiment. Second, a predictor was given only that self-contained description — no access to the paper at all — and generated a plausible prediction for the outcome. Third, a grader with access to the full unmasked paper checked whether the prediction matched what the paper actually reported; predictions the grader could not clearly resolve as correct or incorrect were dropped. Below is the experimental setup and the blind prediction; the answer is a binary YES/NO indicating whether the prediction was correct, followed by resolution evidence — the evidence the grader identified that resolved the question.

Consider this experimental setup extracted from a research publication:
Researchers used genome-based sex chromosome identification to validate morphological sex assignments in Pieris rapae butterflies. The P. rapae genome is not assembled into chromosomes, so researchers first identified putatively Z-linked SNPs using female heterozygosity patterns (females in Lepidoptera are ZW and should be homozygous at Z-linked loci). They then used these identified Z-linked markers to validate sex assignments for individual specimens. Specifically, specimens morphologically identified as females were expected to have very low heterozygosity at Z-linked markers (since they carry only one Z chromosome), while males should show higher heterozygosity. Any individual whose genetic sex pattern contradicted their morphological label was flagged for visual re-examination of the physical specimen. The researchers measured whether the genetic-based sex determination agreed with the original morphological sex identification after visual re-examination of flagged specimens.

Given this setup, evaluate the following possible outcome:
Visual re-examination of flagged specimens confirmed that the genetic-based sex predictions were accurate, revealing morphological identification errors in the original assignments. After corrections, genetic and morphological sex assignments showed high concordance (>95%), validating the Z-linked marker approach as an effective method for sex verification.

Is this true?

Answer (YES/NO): YES